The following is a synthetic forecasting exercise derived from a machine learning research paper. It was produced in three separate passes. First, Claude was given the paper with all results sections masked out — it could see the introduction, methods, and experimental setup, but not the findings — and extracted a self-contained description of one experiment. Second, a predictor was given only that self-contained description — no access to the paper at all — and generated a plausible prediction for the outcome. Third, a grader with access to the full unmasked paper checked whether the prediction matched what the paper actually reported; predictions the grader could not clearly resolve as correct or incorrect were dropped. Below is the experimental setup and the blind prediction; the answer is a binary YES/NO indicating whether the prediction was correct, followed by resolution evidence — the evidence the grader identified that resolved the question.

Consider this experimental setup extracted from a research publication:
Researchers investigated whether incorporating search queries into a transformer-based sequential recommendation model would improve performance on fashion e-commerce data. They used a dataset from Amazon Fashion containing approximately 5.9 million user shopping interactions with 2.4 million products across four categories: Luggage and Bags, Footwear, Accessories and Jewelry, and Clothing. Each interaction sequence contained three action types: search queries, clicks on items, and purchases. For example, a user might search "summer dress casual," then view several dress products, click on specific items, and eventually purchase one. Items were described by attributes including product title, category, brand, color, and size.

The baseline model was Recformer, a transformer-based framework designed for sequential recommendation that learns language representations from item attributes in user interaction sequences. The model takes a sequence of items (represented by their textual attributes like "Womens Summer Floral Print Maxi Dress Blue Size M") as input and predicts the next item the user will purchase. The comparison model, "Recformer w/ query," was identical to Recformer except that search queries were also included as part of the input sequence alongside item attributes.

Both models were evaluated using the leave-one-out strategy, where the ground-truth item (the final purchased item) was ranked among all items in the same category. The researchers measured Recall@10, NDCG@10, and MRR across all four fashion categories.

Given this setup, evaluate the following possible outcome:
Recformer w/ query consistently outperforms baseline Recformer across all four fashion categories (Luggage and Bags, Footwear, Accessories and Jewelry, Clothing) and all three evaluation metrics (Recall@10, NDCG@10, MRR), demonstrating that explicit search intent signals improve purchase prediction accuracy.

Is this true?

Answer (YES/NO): YES